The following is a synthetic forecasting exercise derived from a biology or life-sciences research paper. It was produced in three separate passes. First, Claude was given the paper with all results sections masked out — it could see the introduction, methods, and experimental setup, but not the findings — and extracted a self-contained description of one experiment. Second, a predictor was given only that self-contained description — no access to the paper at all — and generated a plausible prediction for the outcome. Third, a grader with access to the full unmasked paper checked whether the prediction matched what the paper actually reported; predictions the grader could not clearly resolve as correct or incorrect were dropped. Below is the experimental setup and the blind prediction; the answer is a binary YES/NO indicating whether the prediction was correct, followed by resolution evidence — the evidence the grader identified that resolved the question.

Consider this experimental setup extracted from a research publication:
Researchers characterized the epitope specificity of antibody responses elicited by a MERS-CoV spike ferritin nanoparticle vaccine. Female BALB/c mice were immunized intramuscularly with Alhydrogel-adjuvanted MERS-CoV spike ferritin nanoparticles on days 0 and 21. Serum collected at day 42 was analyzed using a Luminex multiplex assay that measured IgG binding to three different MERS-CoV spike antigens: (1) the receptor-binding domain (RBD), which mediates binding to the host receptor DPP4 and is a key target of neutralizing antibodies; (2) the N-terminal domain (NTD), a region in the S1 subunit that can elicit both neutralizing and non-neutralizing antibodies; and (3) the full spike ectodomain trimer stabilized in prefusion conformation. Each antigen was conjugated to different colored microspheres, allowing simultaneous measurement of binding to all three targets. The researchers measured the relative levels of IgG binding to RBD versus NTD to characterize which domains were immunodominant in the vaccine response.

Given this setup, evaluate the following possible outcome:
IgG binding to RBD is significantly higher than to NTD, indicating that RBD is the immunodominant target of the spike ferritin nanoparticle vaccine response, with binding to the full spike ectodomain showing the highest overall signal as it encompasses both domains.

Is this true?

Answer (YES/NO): NO